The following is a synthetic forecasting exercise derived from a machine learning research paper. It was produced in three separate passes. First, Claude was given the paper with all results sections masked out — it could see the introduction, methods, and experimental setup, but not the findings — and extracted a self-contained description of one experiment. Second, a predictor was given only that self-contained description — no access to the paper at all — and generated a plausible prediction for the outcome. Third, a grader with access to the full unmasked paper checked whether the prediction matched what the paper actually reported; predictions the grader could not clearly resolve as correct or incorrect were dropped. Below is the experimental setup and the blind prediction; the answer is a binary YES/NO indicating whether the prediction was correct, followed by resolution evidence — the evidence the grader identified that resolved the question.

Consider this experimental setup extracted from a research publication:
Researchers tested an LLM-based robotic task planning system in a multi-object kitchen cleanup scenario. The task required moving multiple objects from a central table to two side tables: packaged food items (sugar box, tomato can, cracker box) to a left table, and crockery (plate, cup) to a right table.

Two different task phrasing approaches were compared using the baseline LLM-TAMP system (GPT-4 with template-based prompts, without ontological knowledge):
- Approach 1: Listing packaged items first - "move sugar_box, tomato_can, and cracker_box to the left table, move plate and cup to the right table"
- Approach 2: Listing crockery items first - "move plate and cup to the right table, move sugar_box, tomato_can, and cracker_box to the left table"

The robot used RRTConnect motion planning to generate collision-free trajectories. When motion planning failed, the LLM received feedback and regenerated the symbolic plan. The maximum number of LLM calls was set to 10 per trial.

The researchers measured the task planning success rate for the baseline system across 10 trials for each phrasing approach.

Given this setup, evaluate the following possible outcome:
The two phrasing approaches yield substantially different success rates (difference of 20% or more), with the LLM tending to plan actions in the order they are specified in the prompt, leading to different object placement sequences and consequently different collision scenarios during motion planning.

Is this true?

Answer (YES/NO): YES